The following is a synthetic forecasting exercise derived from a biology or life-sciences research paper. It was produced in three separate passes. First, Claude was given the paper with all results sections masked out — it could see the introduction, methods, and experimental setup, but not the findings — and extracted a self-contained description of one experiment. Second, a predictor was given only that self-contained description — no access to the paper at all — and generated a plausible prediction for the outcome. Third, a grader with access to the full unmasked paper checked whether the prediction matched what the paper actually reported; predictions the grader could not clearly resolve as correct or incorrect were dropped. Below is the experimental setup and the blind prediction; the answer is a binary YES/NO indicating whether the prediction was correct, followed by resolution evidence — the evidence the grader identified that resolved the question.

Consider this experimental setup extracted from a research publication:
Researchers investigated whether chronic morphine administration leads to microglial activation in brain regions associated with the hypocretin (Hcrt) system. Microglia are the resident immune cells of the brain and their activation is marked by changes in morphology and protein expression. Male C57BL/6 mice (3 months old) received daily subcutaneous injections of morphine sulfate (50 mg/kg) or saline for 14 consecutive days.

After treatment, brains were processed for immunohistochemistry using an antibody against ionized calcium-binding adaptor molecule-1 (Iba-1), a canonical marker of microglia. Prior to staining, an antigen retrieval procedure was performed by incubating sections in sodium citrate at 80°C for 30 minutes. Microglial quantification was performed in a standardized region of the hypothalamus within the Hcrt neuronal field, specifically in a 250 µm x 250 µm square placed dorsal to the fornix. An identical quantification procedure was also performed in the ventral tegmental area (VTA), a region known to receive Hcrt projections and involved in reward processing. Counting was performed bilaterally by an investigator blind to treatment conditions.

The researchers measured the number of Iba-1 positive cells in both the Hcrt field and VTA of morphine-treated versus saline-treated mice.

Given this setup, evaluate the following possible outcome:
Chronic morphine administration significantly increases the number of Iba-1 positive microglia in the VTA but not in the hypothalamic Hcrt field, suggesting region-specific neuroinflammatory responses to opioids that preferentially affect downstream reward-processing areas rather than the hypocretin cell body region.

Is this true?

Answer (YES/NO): NO